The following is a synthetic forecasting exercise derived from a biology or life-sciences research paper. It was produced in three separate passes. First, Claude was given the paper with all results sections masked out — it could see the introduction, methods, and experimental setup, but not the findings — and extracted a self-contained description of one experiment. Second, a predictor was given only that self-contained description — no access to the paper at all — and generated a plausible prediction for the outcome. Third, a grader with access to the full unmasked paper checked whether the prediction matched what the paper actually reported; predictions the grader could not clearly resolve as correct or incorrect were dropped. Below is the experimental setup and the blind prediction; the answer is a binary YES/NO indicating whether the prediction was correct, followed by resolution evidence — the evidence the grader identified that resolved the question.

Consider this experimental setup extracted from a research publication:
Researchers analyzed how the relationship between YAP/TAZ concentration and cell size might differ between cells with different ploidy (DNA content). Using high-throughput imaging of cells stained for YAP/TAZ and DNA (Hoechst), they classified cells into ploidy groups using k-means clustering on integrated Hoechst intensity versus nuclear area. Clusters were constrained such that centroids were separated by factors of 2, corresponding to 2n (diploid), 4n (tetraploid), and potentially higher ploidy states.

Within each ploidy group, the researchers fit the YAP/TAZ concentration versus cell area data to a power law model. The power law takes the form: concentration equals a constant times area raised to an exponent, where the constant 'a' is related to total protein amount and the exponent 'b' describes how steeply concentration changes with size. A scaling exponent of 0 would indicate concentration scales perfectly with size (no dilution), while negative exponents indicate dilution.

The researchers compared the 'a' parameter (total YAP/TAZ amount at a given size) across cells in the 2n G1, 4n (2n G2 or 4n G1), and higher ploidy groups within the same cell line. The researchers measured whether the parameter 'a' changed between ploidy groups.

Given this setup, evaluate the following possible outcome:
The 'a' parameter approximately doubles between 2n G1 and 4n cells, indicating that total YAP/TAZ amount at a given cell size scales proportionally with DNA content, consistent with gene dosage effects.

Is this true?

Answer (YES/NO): NO